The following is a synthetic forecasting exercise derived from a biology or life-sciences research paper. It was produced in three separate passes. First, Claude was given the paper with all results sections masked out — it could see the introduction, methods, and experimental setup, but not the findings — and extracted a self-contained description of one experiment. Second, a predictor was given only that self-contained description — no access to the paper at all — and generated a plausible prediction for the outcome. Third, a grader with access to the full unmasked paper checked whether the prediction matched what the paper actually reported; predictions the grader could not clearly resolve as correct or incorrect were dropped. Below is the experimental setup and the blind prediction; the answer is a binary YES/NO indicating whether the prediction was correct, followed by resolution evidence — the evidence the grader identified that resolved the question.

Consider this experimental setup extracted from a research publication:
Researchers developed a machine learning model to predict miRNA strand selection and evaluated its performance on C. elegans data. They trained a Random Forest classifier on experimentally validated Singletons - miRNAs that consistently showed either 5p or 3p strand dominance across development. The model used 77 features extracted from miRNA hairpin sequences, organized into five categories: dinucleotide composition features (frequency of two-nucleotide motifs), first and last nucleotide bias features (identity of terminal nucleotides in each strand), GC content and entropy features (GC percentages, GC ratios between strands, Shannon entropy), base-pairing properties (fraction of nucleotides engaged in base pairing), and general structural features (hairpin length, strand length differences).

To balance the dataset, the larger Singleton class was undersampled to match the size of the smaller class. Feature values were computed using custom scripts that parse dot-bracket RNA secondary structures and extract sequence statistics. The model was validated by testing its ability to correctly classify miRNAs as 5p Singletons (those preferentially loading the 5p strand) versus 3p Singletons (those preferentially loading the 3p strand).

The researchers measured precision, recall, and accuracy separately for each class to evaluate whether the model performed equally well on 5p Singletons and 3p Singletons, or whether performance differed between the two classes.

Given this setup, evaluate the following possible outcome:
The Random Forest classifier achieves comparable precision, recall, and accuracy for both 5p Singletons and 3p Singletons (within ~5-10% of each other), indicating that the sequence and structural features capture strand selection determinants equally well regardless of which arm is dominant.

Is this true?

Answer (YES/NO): NO